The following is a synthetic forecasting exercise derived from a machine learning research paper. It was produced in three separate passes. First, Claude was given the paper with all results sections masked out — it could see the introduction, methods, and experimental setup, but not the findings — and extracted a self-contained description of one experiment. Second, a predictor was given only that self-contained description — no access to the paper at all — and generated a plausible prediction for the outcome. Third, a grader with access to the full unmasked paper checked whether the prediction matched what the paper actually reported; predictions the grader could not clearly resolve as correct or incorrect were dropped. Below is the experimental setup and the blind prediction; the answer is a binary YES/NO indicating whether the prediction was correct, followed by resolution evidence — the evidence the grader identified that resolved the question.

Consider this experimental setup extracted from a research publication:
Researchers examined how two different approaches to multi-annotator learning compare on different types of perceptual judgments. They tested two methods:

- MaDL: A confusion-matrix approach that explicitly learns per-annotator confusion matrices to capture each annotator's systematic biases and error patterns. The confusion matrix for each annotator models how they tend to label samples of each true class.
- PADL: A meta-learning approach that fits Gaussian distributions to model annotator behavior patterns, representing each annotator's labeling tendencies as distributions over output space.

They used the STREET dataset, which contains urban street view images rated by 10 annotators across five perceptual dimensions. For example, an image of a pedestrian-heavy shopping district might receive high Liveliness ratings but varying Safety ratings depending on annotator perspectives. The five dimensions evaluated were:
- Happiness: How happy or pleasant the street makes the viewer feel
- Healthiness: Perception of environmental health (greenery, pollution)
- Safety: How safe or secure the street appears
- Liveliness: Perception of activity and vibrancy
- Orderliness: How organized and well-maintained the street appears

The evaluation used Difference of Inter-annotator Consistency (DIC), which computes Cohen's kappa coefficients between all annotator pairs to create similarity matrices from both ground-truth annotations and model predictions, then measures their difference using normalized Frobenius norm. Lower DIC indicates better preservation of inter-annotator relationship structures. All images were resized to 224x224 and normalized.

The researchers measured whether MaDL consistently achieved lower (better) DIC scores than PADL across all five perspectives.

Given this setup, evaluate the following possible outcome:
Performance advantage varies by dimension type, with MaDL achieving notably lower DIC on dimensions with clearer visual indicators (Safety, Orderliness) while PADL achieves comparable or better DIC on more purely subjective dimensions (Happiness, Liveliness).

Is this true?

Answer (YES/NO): NO